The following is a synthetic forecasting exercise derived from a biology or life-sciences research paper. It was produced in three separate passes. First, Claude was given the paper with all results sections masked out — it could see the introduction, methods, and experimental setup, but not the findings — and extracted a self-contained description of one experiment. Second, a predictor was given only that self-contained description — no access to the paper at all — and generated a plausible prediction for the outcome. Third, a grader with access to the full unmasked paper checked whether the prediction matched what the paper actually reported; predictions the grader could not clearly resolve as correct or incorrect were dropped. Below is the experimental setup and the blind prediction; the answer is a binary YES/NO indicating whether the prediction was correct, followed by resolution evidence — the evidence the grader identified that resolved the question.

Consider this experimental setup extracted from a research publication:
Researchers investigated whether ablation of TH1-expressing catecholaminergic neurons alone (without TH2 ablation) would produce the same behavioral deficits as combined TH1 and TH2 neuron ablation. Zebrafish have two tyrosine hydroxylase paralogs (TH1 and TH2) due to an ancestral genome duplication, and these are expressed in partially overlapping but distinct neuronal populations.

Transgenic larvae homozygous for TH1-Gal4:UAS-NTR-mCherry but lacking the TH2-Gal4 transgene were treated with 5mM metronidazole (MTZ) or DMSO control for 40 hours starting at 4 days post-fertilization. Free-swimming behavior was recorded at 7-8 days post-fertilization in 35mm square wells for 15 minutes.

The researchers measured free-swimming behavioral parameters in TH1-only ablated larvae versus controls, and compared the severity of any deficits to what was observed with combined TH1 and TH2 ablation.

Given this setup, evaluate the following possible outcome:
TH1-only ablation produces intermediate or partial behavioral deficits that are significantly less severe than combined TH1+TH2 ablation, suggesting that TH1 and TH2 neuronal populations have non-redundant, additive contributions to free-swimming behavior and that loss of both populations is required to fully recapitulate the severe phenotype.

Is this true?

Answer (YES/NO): NO